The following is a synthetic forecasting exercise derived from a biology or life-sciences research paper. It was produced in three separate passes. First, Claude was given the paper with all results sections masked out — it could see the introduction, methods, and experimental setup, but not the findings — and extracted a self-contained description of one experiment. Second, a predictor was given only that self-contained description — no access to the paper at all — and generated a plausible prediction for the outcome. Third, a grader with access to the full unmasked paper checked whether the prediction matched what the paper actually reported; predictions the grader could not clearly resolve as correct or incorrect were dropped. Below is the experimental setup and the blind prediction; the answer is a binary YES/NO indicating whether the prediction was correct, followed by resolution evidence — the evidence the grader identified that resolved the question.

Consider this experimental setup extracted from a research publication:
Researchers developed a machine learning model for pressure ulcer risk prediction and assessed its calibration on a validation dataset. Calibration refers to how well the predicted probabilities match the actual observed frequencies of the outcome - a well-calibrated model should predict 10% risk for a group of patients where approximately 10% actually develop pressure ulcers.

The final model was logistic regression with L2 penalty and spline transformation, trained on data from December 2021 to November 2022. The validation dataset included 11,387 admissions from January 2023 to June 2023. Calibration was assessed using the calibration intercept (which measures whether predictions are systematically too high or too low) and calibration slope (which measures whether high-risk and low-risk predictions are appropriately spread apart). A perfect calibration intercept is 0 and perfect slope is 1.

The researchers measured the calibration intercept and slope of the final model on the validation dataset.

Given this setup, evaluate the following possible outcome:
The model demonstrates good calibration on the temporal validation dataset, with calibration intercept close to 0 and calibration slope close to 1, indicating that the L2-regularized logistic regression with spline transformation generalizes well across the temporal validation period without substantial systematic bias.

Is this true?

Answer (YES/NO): YES